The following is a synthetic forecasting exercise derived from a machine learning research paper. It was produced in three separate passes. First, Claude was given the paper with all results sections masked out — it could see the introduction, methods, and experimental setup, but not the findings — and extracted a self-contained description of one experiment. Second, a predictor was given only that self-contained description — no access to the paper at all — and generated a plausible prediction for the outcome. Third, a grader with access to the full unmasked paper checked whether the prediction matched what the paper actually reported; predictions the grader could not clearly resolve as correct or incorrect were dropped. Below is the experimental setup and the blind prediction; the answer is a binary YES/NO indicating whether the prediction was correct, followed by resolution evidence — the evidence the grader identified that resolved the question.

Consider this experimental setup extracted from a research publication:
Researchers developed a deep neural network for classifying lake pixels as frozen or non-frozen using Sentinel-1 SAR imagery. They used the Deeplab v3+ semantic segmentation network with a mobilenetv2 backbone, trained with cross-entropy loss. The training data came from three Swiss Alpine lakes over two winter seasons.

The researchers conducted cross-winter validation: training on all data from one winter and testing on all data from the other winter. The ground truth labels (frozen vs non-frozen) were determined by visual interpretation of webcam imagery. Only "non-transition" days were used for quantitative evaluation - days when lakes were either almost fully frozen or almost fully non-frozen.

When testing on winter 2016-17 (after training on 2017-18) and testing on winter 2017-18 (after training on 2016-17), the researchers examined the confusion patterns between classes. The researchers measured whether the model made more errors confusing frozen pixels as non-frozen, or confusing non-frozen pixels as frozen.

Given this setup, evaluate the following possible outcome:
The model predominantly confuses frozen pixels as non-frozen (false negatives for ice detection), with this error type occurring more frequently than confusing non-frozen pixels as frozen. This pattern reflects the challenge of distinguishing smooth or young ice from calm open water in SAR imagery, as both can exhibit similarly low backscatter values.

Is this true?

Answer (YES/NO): YES